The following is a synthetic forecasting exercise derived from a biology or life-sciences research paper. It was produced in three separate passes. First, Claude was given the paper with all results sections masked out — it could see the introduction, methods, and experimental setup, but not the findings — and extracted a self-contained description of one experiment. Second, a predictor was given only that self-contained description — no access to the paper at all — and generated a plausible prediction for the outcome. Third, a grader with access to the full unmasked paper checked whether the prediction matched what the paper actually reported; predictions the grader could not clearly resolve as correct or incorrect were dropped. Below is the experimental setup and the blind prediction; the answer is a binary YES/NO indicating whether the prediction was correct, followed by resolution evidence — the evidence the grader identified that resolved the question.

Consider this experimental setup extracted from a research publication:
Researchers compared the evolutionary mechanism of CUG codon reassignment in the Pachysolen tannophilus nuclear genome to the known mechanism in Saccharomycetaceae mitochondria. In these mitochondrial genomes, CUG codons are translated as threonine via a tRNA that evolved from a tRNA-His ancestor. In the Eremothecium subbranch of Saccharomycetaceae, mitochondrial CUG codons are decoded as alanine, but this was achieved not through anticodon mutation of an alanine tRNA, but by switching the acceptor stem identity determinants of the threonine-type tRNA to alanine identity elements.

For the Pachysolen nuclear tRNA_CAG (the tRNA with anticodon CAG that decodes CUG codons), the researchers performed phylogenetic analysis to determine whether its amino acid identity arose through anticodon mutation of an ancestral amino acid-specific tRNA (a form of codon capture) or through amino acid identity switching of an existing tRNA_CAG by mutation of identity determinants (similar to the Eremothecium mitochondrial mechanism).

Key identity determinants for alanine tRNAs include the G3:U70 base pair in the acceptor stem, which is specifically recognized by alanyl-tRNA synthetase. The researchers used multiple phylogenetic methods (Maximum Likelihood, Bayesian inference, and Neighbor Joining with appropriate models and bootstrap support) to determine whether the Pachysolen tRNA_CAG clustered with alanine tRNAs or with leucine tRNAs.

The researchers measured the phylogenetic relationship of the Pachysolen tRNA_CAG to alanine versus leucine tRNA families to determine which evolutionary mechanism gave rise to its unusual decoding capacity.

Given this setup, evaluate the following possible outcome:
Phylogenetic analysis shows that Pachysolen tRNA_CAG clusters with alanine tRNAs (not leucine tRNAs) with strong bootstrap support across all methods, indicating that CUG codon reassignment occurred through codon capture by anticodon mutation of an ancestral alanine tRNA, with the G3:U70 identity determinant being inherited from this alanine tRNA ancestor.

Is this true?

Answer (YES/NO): YES